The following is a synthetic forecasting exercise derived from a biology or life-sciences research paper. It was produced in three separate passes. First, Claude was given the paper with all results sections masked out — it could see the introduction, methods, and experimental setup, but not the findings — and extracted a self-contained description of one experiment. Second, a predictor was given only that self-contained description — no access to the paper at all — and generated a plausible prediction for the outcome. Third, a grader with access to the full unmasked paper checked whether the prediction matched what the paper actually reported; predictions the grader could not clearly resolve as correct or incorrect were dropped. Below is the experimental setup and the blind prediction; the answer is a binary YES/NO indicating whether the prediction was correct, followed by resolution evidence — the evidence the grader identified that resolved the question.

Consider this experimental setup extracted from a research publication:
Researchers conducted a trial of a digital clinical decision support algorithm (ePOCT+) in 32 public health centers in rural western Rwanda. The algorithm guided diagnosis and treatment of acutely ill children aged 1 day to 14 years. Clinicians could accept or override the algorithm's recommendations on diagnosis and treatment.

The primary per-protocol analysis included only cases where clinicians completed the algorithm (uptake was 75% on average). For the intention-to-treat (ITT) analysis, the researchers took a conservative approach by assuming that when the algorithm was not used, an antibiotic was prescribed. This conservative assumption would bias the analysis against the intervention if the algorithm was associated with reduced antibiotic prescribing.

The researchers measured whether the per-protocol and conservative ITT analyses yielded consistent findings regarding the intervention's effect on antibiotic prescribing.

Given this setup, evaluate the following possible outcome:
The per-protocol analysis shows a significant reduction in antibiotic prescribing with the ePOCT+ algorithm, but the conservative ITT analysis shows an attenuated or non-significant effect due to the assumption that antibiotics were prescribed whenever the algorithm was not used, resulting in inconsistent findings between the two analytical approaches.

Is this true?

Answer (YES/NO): NO